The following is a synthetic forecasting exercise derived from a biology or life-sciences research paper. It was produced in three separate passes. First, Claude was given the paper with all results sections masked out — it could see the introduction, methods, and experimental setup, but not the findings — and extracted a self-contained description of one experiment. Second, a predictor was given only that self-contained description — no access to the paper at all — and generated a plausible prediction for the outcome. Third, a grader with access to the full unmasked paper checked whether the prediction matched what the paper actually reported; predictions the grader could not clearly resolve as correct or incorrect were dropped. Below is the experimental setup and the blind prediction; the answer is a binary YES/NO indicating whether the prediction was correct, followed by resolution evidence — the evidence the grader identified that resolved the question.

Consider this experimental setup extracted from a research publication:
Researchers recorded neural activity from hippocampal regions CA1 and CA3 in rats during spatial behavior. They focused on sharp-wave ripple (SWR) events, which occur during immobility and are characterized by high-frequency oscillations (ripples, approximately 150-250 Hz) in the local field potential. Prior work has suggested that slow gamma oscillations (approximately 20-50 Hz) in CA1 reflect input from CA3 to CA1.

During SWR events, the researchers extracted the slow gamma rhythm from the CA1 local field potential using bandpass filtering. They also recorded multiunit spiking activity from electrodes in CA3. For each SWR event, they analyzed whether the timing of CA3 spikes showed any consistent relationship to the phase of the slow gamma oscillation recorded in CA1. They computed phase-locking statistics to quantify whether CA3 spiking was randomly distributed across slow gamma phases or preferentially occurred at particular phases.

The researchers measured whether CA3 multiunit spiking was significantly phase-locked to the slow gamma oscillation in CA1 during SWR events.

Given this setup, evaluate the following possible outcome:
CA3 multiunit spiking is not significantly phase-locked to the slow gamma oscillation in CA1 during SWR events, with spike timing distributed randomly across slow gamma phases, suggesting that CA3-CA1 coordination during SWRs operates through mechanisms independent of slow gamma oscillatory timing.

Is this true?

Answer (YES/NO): NO